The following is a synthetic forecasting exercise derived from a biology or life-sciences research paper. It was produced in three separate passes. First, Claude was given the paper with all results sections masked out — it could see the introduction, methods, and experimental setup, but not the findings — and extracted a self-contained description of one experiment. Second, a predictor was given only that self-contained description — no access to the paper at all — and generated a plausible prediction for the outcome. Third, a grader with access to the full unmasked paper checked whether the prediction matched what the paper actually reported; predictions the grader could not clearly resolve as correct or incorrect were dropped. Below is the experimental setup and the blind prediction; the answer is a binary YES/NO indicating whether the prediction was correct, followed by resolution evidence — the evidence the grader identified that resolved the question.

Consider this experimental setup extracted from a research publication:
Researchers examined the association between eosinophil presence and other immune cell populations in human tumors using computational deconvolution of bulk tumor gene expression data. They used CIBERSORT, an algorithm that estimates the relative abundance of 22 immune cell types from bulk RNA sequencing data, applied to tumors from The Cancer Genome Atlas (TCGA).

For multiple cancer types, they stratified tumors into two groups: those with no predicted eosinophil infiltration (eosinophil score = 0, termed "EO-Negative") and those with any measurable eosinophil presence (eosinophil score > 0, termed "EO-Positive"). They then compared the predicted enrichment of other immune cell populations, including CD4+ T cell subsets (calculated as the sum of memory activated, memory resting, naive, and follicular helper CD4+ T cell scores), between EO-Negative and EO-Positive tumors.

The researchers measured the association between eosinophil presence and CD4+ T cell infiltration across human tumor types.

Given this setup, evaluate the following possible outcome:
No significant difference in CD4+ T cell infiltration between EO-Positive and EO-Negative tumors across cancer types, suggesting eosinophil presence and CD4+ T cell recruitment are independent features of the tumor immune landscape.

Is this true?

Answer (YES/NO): YES